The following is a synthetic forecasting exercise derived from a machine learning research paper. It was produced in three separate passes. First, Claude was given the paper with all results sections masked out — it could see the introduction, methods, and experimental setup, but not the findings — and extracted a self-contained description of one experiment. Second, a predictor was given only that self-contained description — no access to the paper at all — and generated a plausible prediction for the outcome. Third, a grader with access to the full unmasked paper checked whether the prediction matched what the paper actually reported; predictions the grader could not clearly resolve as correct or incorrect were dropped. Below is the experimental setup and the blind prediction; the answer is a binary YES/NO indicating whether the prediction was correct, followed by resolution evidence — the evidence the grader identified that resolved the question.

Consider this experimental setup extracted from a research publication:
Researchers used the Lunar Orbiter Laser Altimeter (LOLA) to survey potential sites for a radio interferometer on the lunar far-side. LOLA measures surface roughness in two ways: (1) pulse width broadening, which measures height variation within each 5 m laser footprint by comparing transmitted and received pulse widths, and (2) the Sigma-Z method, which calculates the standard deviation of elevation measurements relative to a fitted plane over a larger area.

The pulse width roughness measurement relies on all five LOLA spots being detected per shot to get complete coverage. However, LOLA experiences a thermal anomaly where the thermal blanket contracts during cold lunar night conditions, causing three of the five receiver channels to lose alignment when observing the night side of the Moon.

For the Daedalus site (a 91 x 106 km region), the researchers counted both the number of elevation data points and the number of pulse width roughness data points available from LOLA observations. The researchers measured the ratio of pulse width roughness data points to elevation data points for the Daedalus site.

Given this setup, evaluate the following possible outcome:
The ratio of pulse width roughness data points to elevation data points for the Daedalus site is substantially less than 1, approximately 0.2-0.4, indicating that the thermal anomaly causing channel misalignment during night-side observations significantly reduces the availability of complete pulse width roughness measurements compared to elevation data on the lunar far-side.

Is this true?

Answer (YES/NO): YES